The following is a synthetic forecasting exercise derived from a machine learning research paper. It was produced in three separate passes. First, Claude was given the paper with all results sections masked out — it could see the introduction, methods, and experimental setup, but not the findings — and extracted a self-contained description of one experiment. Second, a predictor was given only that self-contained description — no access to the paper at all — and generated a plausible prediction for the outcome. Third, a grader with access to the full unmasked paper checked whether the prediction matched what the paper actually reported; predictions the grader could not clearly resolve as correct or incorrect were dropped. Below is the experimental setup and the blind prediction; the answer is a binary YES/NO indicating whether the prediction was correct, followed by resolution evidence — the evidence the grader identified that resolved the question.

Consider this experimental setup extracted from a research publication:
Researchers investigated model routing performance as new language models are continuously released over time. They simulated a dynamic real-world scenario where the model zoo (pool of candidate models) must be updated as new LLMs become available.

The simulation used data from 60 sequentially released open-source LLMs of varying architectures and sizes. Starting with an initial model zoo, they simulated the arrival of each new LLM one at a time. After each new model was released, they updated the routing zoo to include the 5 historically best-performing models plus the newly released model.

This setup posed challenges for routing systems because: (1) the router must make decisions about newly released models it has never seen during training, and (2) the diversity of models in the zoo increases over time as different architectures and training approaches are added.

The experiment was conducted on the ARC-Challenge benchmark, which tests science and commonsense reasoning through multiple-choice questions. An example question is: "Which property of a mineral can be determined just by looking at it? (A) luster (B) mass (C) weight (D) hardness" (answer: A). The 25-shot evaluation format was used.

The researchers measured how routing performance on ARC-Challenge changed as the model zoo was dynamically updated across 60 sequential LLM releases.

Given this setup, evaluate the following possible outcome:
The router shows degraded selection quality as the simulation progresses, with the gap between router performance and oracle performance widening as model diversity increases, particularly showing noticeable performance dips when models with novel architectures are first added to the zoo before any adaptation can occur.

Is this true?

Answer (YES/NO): NO